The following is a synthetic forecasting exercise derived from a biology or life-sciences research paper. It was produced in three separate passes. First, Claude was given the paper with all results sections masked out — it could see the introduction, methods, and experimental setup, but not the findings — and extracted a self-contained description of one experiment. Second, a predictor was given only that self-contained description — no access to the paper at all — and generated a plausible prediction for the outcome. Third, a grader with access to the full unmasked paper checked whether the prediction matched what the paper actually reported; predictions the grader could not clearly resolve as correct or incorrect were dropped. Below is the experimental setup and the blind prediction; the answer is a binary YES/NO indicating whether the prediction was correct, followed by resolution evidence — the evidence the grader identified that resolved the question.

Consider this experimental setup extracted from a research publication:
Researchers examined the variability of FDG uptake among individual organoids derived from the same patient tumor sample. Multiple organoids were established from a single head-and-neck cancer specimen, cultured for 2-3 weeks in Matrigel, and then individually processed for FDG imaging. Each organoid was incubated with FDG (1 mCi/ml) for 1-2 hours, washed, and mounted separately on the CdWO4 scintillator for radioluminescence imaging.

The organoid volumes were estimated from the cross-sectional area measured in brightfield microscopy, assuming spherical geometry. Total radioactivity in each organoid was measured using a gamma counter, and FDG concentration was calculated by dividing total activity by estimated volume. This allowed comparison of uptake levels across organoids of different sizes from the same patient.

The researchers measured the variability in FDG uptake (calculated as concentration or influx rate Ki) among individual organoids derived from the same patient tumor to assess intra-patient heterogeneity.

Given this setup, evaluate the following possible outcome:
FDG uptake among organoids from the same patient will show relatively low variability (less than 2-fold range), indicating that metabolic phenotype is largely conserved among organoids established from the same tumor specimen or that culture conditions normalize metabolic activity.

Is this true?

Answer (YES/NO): NO